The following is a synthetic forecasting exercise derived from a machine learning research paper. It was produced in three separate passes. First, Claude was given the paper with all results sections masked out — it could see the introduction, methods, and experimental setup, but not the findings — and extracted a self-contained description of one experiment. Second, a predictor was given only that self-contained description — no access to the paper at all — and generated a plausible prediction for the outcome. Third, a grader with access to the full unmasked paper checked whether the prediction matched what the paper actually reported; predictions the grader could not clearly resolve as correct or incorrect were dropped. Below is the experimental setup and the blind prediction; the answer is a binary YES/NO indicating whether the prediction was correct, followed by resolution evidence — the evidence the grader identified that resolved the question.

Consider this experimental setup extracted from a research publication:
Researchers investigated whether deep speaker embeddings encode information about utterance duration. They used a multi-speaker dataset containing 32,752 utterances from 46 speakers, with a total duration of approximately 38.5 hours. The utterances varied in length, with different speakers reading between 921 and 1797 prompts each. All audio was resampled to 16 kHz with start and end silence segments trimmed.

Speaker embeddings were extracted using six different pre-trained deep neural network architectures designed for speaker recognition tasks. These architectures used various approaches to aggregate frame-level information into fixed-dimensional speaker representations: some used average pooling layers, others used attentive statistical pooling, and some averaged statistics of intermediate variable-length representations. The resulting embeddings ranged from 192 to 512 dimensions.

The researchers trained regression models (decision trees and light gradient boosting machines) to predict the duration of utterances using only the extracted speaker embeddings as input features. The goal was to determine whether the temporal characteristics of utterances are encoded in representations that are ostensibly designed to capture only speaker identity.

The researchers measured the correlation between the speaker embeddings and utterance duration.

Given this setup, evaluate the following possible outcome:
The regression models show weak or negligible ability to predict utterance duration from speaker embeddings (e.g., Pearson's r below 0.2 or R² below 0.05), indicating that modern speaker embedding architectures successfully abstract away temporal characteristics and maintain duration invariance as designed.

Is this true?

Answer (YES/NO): NO